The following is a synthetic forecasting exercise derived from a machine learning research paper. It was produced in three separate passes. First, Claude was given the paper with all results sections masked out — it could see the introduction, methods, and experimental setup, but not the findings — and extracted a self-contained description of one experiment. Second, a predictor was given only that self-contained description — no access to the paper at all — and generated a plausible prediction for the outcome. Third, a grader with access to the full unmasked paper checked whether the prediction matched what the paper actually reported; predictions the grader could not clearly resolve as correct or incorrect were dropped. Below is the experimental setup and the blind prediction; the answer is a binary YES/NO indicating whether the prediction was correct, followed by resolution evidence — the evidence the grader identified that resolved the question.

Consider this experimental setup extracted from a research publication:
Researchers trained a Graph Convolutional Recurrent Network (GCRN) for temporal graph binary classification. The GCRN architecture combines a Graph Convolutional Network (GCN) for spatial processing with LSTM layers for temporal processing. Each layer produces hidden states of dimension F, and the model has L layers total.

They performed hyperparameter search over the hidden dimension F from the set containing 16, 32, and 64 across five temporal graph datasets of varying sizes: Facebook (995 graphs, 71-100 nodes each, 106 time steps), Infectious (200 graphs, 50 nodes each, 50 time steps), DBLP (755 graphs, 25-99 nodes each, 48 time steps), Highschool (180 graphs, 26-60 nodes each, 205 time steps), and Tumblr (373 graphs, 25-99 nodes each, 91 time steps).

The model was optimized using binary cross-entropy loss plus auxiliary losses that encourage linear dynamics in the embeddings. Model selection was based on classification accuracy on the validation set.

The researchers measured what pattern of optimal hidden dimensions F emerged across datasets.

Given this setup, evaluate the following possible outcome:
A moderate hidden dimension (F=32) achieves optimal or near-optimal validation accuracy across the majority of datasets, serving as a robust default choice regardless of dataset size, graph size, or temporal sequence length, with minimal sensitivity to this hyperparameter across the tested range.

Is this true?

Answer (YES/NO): NO